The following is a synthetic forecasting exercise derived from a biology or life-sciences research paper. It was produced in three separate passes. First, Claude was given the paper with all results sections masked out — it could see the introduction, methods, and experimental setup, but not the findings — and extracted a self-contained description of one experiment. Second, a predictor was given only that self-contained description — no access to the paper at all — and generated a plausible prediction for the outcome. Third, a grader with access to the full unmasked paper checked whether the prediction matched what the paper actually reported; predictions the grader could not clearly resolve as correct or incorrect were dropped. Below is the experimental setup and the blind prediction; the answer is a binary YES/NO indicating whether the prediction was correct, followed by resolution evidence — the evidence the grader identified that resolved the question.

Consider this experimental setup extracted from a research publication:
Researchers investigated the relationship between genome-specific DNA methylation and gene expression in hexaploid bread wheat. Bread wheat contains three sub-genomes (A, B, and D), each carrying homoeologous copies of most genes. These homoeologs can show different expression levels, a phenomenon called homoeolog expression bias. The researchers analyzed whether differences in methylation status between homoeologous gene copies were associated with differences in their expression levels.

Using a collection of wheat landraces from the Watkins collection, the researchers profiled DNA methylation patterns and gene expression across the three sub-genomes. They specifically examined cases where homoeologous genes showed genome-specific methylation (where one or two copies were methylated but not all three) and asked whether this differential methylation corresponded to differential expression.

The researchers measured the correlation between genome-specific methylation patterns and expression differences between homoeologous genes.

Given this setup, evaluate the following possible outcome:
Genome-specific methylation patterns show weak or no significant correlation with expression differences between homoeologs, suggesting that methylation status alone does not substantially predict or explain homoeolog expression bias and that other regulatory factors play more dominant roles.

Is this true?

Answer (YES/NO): NO